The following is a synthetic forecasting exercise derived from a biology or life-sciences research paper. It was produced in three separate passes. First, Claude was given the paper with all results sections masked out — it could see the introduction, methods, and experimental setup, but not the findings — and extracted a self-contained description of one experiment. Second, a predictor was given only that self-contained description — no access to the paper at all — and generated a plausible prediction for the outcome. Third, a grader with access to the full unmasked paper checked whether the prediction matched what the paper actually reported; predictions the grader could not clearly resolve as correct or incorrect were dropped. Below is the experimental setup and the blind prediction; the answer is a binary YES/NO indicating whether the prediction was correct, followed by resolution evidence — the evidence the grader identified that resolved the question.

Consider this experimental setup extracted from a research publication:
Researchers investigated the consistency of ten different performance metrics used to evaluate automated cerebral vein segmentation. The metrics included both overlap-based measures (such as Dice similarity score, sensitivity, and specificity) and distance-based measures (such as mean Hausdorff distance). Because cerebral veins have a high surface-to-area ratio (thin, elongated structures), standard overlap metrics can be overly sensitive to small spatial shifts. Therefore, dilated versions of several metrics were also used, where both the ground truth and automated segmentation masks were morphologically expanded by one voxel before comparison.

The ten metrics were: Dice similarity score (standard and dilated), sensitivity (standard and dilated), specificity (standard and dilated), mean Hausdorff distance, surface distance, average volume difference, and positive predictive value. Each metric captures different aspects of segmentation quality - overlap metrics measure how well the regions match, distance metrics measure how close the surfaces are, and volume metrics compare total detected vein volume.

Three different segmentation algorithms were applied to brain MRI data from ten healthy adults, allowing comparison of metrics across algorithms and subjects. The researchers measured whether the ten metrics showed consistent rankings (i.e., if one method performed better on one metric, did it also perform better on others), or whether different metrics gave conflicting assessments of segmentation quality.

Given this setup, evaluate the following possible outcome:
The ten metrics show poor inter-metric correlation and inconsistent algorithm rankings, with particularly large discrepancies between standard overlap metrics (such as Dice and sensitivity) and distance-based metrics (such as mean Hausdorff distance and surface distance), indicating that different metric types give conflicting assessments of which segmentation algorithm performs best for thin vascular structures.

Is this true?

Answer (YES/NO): NO